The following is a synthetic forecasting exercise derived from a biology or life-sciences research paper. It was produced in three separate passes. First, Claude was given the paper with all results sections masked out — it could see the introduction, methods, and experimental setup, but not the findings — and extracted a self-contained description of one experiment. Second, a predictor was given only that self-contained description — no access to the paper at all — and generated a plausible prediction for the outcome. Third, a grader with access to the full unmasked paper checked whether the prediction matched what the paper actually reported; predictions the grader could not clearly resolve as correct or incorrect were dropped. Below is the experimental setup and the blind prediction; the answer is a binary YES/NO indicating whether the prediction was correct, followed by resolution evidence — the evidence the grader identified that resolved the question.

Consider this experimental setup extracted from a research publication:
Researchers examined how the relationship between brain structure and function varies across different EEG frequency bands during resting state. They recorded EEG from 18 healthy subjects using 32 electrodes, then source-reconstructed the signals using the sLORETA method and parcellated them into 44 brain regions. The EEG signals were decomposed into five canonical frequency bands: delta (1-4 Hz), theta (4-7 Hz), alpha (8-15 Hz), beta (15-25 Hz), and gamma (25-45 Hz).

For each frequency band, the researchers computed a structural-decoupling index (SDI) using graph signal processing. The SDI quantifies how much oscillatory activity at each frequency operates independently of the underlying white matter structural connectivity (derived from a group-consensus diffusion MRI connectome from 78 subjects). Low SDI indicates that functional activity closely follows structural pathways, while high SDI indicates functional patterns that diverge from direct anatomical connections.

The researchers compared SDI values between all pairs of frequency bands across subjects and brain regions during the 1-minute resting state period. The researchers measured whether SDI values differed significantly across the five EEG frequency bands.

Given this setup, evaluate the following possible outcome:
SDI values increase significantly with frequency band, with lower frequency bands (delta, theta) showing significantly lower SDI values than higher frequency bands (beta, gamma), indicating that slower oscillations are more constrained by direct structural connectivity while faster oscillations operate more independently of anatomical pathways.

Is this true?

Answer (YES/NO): NO